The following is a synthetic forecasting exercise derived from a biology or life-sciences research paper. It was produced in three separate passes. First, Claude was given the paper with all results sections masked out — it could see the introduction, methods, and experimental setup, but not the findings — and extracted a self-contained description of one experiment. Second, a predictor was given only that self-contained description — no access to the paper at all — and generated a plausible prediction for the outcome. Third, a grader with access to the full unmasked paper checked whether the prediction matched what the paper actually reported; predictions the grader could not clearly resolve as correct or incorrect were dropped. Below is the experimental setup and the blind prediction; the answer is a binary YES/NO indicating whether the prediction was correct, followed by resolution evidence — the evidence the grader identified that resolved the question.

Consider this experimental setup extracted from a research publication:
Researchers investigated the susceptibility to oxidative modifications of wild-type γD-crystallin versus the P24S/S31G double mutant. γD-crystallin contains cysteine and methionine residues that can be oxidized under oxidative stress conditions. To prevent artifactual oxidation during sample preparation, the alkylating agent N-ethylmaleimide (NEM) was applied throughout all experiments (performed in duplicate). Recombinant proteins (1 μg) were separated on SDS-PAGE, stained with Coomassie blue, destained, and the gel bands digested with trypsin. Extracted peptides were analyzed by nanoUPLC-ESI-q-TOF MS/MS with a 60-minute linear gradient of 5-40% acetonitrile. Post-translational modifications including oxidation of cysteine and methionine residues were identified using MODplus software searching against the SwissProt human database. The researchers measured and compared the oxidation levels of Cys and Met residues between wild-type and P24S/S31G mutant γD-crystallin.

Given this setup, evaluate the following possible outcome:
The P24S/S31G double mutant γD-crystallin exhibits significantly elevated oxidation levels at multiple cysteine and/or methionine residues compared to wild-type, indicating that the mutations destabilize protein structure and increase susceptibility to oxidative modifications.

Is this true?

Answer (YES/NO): YES